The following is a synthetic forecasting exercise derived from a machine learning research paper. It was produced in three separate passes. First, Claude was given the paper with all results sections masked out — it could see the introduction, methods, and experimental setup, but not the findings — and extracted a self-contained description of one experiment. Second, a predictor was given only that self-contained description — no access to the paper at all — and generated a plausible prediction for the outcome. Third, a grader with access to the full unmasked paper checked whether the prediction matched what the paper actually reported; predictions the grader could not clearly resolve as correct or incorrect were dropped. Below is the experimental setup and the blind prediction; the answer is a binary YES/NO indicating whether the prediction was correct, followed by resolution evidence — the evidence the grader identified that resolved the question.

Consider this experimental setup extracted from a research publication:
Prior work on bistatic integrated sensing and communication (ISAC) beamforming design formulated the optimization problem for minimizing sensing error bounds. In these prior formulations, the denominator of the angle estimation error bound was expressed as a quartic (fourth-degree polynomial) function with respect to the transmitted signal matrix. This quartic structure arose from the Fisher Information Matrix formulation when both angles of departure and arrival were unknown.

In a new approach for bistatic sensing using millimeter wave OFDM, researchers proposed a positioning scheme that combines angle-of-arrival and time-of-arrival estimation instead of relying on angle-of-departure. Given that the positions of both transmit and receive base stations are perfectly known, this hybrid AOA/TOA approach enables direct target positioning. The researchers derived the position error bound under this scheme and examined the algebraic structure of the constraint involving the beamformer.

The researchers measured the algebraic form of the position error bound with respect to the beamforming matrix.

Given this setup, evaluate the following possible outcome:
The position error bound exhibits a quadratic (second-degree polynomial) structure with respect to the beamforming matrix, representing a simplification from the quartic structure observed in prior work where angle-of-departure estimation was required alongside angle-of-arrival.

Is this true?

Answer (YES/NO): YES